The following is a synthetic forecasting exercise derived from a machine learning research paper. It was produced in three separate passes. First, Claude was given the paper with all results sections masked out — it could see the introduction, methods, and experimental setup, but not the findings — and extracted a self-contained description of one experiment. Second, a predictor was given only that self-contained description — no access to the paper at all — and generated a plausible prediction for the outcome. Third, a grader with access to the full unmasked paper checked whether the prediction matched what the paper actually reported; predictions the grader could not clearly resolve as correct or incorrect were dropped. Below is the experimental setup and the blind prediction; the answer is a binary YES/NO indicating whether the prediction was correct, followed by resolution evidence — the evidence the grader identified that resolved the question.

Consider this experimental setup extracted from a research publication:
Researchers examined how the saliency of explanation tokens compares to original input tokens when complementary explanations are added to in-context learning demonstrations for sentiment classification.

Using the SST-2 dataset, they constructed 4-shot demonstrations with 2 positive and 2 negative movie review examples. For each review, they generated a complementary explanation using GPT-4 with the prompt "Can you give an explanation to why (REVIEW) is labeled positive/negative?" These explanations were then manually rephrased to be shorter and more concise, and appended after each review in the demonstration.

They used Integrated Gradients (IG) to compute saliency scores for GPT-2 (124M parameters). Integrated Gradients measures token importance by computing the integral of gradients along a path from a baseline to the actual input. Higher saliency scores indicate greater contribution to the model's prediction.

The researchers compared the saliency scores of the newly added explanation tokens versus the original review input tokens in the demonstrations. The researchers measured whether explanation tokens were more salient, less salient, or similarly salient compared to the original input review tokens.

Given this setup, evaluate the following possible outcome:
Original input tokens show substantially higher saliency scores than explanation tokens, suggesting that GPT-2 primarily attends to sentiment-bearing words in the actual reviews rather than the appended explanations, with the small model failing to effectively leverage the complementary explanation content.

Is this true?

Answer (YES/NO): NO